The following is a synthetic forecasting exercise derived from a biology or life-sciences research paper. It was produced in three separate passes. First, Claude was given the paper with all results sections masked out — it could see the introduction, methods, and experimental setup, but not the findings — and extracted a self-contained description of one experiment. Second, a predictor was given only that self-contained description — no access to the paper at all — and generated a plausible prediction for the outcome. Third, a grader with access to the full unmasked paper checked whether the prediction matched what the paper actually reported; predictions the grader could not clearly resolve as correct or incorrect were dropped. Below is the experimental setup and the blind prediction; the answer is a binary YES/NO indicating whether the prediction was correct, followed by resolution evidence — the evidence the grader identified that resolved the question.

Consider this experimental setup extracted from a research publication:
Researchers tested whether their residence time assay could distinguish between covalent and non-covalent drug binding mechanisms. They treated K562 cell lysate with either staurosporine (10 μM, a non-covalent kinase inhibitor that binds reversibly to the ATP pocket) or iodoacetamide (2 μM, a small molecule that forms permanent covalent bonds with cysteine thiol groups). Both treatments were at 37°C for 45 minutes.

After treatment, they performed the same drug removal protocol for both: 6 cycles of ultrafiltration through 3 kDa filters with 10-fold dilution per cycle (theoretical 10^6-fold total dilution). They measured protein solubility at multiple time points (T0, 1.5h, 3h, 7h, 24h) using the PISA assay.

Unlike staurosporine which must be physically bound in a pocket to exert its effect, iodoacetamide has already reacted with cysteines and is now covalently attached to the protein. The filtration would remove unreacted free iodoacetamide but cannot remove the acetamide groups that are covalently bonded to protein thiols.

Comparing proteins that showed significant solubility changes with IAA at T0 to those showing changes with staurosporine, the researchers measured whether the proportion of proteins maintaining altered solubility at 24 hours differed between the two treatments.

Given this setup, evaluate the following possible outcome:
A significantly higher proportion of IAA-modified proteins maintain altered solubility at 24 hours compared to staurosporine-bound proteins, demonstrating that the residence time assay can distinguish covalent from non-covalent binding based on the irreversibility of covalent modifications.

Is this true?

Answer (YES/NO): YES